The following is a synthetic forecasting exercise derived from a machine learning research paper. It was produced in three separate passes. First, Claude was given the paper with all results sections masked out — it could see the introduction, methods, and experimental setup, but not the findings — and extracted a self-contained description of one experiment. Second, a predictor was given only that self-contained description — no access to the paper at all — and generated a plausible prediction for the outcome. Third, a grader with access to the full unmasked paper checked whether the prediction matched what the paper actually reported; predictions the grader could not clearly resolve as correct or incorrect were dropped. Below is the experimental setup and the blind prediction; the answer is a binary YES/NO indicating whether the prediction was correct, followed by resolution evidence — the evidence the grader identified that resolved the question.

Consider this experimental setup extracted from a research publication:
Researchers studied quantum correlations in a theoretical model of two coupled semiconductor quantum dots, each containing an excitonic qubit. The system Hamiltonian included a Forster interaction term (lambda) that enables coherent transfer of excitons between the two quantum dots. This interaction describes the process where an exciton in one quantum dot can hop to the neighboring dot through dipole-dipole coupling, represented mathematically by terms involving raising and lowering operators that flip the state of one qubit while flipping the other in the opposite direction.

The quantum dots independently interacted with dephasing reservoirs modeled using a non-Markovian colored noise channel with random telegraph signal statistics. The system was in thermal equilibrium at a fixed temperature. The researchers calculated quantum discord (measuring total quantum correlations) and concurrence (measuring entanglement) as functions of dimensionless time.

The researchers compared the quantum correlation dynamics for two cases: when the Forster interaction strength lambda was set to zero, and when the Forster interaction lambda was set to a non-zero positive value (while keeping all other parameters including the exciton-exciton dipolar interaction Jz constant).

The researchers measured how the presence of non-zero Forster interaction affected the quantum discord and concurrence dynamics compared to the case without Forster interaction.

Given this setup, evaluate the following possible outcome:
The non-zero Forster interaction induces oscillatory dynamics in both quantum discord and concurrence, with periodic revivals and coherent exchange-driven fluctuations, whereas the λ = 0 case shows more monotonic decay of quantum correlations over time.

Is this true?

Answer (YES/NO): NO